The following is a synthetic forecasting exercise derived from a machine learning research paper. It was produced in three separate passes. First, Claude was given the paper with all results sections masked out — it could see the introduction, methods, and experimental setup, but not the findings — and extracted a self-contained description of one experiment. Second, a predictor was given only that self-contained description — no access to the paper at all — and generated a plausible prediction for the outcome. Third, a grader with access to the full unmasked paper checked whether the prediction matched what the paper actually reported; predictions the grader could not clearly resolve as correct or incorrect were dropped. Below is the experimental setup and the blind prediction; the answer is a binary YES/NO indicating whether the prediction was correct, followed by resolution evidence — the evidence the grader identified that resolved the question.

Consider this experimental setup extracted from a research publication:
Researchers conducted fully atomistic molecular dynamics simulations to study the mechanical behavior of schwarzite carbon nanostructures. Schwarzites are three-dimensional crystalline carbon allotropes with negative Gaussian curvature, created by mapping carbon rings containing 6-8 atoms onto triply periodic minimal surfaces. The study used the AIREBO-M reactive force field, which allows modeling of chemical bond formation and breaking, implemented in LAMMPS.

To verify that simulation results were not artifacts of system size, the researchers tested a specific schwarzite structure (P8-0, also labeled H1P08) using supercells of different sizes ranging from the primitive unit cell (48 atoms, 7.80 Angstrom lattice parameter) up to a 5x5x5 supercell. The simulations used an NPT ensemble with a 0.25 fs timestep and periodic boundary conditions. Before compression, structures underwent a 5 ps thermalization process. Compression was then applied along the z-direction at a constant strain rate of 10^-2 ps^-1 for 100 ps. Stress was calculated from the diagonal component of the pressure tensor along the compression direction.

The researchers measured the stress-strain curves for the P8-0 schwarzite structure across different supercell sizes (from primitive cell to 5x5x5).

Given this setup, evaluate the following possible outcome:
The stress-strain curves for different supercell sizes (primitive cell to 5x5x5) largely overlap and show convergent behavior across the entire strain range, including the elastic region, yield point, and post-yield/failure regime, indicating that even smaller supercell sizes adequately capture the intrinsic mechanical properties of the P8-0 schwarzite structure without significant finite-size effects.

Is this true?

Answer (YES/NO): YES